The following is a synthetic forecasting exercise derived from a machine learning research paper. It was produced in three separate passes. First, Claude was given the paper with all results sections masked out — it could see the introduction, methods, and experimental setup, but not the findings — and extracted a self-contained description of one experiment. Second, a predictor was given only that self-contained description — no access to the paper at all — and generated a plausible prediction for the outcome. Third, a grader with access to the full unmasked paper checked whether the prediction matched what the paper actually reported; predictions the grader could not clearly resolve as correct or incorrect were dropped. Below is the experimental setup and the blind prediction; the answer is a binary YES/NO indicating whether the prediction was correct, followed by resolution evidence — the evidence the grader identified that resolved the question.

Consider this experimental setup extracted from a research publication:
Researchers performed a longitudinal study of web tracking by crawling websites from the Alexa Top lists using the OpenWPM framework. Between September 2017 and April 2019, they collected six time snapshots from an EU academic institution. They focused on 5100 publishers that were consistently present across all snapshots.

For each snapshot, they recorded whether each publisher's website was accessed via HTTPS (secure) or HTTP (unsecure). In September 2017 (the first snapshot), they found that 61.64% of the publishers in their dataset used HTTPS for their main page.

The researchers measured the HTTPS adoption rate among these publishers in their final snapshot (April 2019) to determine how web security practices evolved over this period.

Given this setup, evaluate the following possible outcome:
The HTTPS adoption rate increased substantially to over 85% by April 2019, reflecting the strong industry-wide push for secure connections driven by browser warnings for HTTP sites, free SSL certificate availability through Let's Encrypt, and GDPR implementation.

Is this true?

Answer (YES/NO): YES